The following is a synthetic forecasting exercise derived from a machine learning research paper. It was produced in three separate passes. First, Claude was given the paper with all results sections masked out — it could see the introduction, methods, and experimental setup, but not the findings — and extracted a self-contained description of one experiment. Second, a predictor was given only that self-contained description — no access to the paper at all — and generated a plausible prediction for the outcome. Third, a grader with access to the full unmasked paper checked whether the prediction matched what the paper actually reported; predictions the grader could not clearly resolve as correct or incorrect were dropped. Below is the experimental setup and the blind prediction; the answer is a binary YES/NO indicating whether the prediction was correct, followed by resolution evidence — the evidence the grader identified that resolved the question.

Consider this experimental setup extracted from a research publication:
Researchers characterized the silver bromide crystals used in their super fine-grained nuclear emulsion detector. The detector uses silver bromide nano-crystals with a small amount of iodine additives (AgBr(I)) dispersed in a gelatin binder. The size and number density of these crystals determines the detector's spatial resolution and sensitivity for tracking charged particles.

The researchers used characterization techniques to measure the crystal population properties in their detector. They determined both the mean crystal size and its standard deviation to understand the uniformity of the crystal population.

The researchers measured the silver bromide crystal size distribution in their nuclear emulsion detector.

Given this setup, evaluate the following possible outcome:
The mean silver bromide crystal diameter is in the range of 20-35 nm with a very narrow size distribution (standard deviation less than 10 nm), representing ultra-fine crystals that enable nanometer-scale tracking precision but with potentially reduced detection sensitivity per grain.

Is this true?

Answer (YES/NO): NO